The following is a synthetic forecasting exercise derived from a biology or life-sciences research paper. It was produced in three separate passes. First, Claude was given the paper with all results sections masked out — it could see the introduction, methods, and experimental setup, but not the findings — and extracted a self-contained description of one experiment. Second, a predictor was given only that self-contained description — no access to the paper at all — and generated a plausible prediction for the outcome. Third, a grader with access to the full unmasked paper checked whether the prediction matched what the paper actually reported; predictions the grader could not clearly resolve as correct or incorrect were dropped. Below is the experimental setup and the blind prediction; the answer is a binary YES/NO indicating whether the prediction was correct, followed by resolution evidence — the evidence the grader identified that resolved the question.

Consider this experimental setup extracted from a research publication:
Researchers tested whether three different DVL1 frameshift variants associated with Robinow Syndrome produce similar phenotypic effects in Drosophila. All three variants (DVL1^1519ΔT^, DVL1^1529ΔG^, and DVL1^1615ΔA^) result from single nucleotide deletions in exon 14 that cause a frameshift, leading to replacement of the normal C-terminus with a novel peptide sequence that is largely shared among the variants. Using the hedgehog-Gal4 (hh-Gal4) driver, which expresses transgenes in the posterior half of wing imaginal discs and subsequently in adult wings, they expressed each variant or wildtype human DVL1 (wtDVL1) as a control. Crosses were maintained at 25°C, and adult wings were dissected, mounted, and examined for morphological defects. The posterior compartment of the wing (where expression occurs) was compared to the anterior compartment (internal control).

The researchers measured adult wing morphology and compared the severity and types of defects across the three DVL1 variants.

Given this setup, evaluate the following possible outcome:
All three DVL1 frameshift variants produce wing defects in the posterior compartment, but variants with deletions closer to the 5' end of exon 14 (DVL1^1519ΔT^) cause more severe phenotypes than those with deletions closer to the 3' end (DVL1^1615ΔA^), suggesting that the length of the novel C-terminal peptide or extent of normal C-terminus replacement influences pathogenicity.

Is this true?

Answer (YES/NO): NO